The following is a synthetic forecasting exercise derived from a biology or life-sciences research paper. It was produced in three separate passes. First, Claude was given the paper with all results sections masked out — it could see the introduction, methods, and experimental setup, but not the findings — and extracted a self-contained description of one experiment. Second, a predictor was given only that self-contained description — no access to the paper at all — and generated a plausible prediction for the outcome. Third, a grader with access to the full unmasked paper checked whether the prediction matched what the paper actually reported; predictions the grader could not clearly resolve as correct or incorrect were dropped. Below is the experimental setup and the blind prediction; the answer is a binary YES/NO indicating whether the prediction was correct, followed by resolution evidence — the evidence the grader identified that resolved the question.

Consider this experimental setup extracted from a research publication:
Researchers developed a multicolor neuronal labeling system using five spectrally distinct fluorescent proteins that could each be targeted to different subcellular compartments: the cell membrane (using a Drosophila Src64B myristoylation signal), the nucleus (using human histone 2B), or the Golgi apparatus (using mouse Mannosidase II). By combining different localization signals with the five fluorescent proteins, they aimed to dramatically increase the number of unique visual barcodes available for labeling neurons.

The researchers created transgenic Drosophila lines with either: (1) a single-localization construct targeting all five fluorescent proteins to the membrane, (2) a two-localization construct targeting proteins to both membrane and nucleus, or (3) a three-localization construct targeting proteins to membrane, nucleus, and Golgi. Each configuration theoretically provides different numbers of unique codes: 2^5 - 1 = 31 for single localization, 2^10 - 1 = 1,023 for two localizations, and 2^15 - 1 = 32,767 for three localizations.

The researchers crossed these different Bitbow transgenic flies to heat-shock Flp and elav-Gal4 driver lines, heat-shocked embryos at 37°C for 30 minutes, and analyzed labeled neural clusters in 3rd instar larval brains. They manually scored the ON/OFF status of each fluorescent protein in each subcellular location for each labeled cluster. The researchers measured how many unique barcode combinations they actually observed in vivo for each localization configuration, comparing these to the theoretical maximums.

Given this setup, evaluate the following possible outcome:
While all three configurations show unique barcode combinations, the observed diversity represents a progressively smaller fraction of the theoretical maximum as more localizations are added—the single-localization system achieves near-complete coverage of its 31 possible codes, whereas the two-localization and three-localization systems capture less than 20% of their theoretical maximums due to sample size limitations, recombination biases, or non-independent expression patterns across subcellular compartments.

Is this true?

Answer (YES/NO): YES